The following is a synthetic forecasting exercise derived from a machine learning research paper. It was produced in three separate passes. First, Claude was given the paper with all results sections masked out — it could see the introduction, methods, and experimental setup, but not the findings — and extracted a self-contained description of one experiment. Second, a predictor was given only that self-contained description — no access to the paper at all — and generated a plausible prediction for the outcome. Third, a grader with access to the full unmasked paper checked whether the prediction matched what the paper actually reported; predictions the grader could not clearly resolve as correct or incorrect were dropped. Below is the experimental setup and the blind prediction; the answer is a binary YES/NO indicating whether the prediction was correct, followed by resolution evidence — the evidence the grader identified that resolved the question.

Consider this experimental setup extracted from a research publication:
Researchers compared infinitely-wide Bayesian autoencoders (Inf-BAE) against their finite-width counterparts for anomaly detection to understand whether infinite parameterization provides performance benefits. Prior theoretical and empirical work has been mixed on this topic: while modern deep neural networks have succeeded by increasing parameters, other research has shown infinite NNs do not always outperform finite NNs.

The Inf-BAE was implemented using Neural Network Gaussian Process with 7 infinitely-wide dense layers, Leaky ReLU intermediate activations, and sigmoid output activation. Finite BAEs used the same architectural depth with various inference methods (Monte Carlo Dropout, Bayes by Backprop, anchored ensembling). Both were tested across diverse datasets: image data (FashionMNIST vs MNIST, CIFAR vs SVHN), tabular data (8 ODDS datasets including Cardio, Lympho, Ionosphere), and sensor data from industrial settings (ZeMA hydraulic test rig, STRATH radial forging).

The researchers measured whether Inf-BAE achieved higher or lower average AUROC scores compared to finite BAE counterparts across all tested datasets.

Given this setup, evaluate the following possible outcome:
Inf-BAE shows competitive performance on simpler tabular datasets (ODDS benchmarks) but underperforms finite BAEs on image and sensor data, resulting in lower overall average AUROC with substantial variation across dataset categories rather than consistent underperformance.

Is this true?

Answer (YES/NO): NO